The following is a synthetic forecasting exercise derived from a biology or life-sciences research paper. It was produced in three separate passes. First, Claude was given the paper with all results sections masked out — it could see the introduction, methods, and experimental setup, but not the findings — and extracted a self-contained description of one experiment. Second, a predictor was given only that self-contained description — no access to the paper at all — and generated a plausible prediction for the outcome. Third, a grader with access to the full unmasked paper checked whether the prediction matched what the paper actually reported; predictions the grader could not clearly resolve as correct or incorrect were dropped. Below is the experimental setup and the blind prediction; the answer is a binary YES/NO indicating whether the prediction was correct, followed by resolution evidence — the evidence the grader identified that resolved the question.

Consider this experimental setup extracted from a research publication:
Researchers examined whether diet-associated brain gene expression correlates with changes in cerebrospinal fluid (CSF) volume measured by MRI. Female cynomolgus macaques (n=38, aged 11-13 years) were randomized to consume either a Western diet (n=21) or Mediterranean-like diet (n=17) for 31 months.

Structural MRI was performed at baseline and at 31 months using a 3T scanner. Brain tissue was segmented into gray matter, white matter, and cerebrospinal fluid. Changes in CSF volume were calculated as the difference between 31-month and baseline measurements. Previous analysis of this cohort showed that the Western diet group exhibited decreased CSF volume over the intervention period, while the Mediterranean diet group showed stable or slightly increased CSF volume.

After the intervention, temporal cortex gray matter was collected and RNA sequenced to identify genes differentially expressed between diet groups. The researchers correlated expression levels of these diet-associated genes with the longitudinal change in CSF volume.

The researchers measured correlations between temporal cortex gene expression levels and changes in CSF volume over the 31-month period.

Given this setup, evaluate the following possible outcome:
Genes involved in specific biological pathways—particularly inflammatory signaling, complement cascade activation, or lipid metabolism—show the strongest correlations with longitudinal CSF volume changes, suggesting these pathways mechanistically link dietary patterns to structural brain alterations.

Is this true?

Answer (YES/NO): NO